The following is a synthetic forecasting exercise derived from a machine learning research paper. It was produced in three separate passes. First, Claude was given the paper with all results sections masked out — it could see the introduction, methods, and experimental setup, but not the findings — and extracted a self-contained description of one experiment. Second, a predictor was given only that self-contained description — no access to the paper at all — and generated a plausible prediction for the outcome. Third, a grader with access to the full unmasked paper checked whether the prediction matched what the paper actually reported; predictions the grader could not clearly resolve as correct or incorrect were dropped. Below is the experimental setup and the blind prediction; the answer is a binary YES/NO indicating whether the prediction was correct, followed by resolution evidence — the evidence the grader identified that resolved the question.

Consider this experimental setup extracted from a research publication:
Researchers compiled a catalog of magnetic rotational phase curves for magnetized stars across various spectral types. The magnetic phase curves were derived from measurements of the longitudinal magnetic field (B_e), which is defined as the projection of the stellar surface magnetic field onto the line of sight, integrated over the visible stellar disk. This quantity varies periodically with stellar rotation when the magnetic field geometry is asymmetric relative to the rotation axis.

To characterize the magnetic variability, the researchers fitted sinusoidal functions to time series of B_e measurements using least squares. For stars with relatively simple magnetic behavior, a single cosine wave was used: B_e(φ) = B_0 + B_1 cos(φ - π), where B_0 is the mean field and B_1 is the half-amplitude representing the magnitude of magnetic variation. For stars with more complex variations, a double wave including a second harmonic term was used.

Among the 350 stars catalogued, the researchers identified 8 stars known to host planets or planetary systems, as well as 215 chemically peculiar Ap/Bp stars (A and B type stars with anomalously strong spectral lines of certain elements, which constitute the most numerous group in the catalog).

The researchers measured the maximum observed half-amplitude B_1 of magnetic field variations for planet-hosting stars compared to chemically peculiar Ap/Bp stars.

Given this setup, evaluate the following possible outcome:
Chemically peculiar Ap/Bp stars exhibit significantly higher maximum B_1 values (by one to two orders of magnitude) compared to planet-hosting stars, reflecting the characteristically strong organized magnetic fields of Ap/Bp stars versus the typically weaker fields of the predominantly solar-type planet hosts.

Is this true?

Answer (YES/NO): NO